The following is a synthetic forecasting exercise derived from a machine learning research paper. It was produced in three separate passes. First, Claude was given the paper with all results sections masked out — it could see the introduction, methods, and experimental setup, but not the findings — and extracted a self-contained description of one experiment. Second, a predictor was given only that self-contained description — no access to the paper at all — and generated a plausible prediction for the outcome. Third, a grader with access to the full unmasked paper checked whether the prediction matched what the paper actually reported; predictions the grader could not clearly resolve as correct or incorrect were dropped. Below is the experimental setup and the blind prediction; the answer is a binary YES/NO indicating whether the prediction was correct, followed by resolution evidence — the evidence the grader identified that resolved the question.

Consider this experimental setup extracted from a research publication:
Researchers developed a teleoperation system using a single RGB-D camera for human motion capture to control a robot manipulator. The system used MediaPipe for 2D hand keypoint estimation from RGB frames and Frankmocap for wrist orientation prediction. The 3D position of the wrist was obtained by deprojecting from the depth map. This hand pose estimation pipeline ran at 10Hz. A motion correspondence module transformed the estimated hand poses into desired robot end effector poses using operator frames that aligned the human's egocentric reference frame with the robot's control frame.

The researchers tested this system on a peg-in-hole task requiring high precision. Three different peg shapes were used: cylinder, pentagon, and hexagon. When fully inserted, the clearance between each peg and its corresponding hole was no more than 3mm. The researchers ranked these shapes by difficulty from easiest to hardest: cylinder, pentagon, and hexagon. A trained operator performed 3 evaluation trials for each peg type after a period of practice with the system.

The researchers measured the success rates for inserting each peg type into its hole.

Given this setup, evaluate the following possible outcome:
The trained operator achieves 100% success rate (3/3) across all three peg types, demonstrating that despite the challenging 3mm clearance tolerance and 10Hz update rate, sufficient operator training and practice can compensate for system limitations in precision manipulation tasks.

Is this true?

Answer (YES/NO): NO